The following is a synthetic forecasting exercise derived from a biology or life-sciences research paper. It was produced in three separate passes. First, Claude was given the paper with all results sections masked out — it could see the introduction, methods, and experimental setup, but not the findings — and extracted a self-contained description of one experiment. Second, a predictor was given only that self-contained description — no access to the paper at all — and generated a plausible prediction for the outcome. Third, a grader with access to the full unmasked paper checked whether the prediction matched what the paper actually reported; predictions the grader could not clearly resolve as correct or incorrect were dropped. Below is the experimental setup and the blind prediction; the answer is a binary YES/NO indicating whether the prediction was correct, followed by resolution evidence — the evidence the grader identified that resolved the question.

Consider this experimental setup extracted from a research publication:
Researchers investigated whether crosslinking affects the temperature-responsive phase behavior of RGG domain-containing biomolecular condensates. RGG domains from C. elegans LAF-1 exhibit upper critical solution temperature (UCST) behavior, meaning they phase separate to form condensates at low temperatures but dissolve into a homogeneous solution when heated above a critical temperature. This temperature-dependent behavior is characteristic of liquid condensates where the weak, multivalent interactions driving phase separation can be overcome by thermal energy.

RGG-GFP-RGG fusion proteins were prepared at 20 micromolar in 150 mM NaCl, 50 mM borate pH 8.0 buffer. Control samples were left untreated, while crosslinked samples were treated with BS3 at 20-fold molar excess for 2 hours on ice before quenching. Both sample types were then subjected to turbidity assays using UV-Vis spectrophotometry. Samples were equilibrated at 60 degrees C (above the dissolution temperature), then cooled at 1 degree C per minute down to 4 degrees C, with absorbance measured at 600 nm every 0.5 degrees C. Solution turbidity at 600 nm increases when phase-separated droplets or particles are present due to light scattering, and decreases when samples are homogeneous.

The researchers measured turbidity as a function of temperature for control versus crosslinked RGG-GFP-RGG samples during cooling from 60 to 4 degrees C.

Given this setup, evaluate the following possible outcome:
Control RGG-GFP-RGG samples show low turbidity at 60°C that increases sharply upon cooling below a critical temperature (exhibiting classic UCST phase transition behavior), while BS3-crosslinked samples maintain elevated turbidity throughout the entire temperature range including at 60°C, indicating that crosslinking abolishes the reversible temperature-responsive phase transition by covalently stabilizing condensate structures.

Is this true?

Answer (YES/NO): YES